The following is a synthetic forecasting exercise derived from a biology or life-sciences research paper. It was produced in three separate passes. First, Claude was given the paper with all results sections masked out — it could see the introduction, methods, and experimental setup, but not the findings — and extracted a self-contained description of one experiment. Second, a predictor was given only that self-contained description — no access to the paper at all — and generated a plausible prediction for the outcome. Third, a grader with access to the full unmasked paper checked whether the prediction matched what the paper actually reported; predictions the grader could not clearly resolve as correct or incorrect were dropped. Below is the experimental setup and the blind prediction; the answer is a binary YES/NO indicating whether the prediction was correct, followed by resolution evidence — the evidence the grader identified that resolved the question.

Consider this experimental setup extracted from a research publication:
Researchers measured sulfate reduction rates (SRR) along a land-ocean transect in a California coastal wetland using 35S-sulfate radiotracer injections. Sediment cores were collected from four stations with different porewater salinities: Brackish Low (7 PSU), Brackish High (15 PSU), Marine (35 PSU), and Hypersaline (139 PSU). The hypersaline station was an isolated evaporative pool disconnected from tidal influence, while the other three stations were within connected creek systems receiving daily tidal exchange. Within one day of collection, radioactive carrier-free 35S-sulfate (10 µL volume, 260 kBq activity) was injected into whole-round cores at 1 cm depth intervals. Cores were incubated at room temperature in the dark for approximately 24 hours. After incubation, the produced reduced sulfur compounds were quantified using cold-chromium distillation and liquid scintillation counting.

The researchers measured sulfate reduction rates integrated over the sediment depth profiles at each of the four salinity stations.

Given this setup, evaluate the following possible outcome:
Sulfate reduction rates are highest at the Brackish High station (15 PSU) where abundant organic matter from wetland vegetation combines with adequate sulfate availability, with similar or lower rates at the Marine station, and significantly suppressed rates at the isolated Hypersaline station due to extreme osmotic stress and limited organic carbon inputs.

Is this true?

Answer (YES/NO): NO